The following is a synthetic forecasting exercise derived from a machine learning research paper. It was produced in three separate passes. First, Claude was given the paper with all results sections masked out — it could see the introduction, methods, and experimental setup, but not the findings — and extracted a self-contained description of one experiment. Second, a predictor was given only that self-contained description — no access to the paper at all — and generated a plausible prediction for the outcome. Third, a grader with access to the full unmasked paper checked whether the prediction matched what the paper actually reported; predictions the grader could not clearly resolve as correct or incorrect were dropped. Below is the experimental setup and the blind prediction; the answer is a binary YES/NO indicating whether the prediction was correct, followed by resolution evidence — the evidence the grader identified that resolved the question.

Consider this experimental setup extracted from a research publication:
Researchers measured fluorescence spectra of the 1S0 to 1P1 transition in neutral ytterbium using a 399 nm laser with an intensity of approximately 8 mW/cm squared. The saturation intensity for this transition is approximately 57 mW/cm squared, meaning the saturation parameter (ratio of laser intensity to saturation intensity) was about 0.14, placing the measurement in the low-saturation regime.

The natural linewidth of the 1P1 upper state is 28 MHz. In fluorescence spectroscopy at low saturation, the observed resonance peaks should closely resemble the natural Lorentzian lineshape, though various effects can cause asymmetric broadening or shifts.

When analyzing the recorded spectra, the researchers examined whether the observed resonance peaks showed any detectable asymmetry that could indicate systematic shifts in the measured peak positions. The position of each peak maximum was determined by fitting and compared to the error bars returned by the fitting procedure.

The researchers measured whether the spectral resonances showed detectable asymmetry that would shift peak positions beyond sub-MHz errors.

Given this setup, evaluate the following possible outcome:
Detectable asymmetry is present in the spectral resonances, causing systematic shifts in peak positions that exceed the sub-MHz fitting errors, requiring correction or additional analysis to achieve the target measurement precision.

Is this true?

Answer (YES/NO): NO